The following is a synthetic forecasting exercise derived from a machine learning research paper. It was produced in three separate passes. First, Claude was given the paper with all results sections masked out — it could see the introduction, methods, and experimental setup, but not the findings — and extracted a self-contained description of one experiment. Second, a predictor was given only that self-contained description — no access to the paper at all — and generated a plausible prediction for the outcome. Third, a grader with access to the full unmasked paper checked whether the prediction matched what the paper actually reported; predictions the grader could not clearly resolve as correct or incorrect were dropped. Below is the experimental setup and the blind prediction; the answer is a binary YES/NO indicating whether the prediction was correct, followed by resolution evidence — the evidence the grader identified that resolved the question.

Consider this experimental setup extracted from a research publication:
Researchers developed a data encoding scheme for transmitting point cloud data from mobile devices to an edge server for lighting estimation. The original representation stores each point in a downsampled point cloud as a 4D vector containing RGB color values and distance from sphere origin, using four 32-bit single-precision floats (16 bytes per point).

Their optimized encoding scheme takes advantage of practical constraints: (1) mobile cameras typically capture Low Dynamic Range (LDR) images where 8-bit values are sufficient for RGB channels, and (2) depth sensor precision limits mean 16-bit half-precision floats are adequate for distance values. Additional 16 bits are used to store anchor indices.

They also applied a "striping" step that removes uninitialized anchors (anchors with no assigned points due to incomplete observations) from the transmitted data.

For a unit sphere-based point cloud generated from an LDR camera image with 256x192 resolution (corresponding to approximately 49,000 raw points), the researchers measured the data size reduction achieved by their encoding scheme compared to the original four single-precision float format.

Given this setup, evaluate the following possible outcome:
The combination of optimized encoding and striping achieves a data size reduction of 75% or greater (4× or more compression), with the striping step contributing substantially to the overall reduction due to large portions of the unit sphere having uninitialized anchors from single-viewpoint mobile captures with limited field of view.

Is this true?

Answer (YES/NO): YES